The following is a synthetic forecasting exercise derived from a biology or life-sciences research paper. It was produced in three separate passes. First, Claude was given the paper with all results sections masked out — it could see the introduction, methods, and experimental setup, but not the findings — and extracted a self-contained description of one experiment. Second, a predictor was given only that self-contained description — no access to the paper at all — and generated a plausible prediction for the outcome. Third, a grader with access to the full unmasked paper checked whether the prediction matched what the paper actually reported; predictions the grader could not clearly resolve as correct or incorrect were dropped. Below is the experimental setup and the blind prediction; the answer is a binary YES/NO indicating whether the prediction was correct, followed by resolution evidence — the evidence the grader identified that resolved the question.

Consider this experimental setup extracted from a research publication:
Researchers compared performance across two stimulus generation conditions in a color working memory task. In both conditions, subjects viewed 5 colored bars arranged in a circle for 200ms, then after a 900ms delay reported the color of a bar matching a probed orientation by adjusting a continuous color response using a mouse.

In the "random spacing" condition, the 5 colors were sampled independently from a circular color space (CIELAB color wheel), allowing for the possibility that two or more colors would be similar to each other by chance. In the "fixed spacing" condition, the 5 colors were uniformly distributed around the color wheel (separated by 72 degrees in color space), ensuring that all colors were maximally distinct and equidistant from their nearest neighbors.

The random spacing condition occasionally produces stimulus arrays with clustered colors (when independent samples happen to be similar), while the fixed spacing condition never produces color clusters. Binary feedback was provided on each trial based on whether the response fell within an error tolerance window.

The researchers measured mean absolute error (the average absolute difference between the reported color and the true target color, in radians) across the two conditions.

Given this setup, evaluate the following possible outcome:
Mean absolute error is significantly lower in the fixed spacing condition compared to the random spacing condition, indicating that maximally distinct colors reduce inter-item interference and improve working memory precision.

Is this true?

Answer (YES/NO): NO